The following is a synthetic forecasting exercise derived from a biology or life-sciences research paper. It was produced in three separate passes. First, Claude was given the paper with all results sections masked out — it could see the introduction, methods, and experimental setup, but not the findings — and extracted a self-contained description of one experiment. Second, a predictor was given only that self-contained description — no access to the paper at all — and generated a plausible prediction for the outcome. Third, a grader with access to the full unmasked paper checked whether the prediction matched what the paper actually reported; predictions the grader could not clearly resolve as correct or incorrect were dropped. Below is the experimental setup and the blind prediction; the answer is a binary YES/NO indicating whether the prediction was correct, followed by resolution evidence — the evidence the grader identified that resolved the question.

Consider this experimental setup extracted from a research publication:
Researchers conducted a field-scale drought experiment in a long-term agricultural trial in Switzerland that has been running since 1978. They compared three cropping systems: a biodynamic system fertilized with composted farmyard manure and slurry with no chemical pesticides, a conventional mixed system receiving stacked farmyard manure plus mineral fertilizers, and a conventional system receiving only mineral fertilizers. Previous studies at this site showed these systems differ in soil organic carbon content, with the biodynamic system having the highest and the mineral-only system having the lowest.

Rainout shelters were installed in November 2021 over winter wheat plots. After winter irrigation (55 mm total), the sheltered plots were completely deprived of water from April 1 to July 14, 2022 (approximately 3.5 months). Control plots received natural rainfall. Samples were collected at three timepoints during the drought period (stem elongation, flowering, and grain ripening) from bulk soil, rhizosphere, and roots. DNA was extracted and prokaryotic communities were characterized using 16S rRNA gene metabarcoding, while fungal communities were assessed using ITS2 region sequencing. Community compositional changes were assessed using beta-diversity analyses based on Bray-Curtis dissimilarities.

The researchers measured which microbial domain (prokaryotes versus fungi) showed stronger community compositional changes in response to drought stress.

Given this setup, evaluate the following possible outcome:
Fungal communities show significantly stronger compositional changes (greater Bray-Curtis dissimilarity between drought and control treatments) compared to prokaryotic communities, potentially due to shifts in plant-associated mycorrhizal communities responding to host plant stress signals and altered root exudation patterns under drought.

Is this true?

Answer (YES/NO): YES